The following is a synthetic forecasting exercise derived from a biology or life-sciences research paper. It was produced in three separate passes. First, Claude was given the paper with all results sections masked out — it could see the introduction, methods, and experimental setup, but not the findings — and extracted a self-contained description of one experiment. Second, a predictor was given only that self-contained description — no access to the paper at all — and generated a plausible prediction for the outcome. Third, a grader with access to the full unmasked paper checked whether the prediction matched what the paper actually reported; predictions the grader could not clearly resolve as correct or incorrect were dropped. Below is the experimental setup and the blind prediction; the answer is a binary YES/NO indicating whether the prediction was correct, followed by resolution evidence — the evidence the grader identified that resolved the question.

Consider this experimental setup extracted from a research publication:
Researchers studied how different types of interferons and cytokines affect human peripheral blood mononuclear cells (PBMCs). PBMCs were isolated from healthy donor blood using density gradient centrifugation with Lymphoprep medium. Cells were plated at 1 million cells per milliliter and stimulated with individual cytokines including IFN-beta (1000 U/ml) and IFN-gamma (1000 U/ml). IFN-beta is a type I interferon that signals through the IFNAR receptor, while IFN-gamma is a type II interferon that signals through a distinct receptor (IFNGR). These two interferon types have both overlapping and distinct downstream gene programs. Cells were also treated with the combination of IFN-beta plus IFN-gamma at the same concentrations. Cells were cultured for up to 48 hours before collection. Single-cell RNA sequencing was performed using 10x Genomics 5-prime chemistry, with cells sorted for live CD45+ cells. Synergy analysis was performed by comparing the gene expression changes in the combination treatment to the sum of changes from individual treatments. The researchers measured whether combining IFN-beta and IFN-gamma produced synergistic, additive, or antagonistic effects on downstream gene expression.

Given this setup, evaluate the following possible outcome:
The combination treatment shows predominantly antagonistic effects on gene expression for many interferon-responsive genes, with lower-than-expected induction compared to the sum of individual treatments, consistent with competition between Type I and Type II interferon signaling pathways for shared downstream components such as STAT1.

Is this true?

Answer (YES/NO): NO